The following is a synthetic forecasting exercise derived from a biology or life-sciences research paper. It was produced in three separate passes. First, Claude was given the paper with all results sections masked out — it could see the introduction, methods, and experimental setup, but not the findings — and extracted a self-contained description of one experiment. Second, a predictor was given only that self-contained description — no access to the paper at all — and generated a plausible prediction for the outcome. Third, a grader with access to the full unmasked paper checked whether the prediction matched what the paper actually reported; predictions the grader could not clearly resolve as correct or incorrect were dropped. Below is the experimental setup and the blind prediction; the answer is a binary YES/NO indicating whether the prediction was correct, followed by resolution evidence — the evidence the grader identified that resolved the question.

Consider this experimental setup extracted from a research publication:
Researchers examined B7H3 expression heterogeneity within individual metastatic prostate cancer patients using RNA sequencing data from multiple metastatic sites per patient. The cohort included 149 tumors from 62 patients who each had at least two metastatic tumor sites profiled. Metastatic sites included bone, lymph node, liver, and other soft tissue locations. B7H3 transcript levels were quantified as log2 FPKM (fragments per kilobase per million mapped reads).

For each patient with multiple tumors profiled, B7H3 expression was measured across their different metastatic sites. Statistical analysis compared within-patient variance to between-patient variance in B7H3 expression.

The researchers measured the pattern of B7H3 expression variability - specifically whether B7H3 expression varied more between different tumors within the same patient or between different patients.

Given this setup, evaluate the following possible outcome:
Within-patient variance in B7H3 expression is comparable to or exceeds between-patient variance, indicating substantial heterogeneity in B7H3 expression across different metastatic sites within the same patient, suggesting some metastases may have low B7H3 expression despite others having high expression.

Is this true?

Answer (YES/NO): NO